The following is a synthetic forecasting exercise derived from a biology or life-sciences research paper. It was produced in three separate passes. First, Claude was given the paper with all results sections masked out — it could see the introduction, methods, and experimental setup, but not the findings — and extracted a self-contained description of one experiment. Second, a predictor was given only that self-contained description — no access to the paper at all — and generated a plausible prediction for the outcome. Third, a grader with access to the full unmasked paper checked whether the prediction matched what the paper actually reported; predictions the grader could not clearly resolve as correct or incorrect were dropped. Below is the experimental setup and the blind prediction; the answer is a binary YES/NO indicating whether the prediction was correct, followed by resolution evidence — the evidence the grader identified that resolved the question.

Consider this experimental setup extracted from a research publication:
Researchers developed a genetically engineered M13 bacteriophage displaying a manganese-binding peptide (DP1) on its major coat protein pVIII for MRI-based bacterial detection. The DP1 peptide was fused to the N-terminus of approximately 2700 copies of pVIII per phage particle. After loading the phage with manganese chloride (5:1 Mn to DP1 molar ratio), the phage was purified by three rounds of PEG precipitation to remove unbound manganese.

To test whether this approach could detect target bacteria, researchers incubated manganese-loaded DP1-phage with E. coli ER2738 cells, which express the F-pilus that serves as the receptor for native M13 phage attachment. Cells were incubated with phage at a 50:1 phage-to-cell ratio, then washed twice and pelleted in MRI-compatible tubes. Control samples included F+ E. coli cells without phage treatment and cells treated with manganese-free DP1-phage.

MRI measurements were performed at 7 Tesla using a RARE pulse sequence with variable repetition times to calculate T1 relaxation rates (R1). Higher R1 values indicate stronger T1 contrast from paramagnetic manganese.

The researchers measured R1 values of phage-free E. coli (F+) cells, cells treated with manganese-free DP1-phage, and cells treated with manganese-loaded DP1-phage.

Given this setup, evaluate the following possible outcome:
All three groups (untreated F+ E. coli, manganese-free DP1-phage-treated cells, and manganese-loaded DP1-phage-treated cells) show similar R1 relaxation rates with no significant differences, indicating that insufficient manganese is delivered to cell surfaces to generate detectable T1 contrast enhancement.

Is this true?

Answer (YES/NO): NO